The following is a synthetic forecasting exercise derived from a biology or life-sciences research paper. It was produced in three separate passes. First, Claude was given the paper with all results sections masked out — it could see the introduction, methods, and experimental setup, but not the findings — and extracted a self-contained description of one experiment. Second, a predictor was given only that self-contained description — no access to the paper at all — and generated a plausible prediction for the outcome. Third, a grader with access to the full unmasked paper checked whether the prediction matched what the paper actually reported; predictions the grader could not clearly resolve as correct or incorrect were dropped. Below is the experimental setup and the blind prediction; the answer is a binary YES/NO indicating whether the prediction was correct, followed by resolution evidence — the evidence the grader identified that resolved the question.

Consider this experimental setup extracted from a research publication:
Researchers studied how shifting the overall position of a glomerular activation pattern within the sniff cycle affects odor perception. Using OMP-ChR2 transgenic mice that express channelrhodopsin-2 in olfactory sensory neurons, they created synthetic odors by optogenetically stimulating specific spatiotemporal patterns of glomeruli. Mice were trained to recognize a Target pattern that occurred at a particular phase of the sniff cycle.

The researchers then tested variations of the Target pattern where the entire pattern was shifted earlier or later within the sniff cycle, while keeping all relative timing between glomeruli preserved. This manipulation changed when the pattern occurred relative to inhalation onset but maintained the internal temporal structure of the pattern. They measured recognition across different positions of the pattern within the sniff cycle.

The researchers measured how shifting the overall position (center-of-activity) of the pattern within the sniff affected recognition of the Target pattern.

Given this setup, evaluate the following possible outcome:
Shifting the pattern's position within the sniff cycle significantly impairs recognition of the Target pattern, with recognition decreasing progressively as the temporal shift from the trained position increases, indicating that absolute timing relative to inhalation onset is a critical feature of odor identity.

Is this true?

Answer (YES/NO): NO